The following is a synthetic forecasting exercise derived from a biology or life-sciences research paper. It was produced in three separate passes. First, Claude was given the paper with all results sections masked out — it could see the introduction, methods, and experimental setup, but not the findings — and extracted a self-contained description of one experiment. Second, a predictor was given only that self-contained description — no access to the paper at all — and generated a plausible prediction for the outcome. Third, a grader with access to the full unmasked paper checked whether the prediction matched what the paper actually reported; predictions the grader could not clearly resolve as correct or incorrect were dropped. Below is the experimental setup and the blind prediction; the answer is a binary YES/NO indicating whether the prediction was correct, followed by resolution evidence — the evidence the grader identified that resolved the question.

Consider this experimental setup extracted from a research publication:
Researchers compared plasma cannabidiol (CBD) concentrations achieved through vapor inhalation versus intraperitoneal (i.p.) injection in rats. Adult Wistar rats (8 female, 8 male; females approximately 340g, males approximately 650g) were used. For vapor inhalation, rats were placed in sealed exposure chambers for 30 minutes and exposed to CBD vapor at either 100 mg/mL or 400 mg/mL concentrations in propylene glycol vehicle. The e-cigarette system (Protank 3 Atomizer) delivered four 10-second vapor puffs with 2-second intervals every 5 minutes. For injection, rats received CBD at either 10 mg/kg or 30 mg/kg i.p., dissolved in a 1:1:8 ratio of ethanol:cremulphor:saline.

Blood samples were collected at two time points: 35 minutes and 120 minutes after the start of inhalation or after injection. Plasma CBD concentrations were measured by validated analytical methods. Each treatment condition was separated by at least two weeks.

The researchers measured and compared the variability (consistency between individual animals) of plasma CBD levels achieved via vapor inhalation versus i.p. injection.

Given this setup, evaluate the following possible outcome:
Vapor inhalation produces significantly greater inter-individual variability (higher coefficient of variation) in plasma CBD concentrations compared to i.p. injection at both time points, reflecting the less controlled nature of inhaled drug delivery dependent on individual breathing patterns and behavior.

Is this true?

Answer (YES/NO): NO